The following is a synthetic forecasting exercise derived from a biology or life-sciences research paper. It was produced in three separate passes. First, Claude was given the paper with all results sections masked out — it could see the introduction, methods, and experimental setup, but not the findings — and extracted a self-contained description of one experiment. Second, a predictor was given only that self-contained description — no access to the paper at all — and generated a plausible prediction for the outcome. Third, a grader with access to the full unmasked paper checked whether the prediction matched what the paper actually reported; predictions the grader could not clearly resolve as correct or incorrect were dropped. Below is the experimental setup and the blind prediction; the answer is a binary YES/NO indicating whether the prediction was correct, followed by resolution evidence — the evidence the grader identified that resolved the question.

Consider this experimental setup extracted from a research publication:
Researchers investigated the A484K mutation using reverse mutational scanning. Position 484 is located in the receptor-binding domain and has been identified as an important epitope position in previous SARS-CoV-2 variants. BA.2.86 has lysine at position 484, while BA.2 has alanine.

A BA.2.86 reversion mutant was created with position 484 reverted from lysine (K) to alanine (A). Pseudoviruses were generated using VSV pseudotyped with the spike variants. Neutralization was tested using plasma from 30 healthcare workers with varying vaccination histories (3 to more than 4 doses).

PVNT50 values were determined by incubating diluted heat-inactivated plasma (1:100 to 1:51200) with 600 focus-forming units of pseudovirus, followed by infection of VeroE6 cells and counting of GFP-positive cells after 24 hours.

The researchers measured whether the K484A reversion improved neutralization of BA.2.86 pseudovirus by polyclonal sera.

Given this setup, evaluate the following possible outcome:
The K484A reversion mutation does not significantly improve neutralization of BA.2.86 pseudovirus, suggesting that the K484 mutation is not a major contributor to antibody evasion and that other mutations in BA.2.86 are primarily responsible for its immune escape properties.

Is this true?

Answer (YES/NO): NO